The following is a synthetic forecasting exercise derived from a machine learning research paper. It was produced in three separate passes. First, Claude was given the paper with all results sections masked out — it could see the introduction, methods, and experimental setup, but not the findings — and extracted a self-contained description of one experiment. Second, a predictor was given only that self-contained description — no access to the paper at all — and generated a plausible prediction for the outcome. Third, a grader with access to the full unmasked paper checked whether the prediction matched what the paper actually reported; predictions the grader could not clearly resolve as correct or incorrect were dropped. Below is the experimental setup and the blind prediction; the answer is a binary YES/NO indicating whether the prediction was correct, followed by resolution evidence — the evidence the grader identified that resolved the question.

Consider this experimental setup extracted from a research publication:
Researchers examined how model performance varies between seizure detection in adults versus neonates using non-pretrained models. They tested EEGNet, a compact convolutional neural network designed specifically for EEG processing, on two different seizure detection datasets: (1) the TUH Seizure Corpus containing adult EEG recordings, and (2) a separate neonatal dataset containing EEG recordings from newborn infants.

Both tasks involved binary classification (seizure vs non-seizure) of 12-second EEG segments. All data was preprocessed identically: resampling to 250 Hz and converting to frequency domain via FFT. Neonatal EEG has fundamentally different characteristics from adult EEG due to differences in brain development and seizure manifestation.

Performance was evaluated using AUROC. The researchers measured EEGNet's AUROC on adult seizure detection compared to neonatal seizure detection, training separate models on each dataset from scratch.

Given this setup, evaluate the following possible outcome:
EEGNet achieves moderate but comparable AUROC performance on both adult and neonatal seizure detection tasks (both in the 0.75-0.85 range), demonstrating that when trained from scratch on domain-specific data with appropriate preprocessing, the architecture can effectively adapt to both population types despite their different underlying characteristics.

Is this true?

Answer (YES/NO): YES